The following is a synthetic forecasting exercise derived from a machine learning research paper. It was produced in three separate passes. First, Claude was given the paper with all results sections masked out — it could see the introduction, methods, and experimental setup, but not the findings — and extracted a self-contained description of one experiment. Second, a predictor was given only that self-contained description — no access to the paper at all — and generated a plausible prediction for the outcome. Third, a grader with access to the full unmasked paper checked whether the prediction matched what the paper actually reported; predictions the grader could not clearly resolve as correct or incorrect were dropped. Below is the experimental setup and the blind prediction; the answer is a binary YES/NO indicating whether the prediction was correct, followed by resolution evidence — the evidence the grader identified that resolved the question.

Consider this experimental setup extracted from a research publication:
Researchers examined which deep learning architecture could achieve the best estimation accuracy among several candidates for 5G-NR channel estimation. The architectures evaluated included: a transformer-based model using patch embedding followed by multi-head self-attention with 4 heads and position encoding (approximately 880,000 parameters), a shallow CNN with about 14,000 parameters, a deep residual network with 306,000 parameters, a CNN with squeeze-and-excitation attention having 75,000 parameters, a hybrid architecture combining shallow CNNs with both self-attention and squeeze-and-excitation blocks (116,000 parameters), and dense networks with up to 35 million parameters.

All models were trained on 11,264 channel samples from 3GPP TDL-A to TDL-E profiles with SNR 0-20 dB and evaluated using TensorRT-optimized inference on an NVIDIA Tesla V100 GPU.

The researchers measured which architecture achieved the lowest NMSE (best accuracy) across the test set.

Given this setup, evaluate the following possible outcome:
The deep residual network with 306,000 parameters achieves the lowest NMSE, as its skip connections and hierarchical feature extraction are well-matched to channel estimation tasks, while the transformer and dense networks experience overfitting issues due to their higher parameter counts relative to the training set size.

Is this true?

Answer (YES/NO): NO